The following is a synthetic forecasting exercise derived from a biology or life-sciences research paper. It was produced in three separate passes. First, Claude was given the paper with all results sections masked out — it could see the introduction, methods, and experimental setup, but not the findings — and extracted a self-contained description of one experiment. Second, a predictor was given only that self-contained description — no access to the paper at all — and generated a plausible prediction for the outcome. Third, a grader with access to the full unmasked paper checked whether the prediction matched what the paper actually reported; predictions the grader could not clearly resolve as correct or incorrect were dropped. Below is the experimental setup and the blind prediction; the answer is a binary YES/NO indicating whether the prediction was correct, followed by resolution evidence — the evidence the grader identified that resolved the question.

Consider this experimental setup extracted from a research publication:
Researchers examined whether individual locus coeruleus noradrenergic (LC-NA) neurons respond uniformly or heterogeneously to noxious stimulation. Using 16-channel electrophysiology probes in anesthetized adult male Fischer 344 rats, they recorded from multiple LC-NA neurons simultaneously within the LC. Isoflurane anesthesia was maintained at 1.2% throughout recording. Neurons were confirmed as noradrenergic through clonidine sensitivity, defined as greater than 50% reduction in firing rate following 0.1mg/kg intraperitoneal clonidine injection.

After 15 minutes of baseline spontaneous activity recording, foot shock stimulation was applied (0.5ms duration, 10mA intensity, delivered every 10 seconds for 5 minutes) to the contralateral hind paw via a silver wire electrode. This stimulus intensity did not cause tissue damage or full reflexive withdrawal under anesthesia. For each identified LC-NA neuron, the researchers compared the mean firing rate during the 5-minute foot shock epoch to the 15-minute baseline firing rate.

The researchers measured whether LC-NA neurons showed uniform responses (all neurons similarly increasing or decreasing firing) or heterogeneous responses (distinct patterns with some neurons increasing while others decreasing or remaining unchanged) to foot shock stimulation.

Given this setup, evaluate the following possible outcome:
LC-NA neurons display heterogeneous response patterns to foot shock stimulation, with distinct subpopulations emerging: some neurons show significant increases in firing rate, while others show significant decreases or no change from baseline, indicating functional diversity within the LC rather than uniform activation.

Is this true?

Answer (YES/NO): YES